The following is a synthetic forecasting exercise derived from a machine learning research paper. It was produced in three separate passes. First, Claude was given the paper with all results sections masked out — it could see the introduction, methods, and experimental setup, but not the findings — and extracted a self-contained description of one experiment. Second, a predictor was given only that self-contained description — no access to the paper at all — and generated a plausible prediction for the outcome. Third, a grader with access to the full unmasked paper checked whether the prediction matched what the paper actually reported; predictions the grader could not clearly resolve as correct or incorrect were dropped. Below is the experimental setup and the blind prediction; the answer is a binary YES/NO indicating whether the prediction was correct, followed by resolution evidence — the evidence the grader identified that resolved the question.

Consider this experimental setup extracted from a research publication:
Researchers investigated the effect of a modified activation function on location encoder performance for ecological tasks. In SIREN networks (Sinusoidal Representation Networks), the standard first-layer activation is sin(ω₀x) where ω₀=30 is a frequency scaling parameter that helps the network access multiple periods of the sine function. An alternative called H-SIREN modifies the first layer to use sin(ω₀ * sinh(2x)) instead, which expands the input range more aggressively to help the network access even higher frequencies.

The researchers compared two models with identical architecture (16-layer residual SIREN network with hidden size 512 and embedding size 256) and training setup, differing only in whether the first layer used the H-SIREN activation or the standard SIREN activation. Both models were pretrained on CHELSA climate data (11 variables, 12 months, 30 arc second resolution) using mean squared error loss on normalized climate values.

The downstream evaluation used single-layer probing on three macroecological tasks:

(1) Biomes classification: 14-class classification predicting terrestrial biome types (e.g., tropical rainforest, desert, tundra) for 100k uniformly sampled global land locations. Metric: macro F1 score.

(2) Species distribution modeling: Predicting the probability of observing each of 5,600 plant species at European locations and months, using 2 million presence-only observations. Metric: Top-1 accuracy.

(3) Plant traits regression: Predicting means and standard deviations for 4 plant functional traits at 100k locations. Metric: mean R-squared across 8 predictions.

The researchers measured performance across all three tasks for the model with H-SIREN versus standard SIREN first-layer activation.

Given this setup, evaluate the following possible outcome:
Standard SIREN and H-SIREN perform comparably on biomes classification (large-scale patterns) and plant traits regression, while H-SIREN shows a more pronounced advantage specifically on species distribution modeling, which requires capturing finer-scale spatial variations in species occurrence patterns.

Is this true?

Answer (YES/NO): NO